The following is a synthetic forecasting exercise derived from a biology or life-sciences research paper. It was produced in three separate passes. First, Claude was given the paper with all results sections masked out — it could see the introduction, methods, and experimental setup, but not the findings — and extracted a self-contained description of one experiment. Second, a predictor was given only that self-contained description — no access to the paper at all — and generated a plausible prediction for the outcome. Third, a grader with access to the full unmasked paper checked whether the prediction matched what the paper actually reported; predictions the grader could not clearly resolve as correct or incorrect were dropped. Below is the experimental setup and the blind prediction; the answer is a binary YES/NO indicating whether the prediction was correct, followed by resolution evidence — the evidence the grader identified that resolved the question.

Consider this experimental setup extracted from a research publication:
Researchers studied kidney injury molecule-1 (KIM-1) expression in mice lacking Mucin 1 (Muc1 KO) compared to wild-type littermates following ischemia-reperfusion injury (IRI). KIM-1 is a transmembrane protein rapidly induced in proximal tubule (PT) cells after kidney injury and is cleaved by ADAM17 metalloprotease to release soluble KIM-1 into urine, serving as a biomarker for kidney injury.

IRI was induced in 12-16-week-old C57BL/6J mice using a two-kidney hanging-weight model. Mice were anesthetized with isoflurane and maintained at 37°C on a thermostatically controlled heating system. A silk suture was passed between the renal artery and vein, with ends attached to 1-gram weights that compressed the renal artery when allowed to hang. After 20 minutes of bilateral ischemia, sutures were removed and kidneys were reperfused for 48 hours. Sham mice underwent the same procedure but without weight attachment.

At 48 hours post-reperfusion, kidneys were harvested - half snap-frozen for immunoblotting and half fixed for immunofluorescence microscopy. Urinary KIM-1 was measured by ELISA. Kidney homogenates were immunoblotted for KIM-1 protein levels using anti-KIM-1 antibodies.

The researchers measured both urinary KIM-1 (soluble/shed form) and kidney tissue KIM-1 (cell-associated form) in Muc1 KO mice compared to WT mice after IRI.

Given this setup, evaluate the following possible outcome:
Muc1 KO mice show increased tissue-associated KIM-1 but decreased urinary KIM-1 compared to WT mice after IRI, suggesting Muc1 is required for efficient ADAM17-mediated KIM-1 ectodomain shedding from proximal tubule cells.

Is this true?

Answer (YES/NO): NO